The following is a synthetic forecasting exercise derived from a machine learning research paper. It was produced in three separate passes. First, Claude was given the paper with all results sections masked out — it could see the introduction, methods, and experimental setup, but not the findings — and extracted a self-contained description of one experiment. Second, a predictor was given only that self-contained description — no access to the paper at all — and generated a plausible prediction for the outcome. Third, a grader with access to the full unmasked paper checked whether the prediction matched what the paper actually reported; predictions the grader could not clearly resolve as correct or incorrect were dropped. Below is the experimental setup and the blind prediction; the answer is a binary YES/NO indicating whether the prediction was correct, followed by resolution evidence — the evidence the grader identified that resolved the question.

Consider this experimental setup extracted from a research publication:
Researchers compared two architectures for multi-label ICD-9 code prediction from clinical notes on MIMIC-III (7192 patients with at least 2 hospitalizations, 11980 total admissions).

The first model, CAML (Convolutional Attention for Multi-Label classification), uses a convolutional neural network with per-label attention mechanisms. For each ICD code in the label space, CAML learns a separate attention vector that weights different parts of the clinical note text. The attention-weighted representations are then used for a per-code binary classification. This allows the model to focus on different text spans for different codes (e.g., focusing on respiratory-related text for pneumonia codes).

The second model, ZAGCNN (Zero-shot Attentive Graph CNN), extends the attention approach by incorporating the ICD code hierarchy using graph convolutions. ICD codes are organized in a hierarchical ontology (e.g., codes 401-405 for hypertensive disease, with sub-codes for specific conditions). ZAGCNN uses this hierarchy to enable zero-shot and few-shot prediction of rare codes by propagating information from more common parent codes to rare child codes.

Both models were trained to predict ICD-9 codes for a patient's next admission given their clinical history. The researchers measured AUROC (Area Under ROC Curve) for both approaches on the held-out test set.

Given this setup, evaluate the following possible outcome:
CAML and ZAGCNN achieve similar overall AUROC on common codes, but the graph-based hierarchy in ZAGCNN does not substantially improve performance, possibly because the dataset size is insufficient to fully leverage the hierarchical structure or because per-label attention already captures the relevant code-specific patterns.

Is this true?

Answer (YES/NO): NO